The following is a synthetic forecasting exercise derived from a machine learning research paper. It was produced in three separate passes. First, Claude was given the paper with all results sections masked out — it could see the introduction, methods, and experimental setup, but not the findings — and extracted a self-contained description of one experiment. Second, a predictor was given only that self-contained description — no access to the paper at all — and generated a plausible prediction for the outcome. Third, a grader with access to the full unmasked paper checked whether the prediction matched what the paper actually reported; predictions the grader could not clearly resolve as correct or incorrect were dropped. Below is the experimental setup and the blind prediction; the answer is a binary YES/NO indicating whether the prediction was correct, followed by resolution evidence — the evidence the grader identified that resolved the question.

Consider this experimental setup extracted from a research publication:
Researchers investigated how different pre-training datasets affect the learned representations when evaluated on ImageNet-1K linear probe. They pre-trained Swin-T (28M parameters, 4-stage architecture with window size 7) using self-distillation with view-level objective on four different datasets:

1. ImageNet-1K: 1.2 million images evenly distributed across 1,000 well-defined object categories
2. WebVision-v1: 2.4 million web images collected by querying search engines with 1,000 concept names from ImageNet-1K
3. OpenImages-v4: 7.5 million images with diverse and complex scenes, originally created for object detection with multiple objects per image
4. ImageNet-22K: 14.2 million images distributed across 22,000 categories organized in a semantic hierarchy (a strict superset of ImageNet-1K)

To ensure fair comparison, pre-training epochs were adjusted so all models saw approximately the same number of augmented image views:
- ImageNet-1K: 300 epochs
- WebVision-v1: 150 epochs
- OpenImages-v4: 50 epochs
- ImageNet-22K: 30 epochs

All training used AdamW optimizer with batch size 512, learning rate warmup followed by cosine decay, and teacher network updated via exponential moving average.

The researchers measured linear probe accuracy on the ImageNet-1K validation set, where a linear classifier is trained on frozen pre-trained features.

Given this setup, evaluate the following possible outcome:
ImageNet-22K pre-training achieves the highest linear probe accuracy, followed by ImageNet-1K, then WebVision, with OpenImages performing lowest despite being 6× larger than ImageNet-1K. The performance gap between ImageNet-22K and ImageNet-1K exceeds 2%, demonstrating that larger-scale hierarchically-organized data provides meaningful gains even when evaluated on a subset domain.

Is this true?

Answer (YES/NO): NO